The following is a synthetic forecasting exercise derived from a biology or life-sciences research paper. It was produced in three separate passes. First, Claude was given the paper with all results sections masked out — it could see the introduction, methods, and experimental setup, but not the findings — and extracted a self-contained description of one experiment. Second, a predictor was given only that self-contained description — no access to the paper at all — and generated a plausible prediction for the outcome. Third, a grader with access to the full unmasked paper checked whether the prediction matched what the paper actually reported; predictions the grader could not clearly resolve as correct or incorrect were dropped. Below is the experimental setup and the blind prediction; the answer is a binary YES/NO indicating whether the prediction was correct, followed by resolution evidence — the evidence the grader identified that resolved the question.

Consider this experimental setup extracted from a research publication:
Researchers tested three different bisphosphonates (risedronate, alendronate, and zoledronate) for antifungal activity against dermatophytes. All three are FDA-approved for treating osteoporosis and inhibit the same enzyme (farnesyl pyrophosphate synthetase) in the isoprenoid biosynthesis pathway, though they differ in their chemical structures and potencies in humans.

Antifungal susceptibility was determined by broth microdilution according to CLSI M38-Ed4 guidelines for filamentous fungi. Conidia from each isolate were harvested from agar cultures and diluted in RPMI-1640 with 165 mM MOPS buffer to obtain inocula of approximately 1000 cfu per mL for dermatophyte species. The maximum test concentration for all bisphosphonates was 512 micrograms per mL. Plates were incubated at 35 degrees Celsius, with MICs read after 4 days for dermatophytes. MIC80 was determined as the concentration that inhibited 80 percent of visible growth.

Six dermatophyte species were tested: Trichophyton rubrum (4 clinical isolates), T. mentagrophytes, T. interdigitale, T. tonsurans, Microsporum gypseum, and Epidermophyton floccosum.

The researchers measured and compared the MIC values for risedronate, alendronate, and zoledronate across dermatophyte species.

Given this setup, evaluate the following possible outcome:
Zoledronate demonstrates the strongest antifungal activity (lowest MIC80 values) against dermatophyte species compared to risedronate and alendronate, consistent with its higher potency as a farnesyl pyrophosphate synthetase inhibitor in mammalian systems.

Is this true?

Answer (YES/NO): YES